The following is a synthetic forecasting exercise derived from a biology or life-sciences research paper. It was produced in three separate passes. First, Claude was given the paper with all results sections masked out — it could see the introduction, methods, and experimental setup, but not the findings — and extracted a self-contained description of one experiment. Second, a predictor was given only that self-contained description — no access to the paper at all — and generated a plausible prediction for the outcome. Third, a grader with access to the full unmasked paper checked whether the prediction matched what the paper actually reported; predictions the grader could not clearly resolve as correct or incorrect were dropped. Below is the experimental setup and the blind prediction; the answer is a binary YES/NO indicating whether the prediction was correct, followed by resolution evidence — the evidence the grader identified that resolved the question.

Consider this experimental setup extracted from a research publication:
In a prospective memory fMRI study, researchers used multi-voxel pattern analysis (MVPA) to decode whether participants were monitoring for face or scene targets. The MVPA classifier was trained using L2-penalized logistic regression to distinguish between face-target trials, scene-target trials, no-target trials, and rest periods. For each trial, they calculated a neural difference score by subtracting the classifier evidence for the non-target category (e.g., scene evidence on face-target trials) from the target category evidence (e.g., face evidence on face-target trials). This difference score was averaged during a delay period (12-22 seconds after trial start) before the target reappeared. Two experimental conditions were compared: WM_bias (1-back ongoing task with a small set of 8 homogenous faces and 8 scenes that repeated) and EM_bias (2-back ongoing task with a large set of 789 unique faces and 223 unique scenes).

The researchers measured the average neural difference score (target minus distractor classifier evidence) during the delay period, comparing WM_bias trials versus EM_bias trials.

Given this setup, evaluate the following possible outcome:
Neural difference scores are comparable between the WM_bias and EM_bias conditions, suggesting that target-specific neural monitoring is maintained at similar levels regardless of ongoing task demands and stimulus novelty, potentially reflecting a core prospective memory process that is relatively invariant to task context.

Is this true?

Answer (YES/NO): NO